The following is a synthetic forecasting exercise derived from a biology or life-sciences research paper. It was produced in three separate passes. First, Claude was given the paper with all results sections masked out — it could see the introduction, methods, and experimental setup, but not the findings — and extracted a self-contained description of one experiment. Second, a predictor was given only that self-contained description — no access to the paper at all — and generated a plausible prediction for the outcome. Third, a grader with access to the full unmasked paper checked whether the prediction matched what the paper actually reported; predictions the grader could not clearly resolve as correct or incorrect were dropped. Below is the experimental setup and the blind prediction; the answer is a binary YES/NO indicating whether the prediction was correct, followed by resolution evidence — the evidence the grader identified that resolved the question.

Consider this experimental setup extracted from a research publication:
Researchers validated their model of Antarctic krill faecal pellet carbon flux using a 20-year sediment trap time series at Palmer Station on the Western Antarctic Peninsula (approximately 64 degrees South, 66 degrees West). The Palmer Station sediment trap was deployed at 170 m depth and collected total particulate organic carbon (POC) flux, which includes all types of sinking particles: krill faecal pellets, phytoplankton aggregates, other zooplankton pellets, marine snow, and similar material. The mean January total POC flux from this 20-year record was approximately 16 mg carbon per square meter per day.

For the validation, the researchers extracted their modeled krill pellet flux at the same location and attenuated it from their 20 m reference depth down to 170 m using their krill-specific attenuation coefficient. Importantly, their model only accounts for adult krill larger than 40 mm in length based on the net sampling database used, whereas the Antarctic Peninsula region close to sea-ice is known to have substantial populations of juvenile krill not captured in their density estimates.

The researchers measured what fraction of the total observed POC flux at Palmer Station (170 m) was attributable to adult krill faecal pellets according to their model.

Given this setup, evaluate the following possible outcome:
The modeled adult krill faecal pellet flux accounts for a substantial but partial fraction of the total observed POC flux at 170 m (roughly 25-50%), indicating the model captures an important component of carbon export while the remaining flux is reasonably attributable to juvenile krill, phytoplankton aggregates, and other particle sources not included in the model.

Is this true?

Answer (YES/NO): YES